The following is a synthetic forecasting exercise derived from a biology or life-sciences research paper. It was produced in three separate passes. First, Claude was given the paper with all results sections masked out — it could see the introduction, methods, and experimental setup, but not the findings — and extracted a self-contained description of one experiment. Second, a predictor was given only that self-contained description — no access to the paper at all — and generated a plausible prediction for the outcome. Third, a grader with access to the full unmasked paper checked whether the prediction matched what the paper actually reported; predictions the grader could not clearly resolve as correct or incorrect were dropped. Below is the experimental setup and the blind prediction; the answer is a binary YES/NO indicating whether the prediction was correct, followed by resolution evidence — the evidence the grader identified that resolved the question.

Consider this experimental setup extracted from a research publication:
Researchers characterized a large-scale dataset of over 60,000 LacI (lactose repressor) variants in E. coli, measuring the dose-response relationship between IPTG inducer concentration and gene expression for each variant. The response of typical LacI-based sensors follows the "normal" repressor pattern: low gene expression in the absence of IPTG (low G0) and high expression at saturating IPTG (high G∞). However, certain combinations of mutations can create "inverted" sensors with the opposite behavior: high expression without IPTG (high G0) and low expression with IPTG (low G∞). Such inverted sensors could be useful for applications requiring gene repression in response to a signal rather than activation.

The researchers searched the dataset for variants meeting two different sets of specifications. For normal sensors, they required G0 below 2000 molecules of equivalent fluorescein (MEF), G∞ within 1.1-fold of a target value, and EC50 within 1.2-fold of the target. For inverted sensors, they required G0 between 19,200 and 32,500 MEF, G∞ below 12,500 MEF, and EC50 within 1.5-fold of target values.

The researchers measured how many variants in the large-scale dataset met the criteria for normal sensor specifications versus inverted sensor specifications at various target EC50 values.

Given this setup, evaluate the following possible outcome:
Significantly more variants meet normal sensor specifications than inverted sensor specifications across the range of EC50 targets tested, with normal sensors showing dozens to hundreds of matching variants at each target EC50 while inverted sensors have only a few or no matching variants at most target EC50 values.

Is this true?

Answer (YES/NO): YES